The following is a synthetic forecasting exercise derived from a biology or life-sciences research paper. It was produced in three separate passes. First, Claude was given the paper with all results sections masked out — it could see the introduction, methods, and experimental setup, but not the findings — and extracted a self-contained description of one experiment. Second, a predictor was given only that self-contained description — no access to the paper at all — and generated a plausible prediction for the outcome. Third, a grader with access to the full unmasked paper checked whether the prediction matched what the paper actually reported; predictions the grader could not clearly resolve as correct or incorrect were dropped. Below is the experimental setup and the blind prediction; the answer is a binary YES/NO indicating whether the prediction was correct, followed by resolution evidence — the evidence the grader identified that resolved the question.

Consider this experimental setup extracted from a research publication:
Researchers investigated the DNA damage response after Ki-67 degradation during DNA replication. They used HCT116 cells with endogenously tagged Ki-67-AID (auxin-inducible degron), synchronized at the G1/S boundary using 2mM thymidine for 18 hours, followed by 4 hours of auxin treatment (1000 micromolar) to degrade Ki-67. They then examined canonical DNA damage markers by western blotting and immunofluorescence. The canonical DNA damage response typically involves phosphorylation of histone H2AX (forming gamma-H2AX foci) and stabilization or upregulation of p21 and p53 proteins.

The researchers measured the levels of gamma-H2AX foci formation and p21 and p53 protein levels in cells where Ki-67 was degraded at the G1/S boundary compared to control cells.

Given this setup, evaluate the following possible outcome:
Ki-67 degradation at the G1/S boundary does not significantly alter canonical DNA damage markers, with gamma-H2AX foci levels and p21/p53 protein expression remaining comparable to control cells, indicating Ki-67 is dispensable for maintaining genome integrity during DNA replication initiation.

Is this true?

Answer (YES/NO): NO